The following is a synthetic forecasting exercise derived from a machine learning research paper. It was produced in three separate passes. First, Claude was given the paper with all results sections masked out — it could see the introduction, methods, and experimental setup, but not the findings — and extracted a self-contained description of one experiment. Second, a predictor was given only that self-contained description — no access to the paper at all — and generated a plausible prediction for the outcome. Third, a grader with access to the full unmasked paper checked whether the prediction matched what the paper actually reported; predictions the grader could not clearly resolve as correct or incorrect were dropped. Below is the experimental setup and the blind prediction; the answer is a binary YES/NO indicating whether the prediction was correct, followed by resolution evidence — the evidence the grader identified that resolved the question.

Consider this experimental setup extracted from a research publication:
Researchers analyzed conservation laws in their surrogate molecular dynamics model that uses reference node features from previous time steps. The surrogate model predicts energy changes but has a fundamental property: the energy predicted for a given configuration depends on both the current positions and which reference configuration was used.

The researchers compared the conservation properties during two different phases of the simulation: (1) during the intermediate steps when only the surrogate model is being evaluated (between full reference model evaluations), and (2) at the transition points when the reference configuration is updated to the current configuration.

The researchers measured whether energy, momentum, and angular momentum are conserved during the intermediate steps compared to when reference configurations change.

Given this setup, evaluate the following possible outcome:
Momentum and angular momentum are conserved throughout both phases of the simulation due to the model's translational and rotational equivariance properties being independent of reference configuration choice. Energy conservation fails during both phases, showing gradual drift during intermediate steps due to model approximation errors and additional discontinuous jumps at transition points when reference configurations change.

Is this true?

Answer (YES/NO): NO